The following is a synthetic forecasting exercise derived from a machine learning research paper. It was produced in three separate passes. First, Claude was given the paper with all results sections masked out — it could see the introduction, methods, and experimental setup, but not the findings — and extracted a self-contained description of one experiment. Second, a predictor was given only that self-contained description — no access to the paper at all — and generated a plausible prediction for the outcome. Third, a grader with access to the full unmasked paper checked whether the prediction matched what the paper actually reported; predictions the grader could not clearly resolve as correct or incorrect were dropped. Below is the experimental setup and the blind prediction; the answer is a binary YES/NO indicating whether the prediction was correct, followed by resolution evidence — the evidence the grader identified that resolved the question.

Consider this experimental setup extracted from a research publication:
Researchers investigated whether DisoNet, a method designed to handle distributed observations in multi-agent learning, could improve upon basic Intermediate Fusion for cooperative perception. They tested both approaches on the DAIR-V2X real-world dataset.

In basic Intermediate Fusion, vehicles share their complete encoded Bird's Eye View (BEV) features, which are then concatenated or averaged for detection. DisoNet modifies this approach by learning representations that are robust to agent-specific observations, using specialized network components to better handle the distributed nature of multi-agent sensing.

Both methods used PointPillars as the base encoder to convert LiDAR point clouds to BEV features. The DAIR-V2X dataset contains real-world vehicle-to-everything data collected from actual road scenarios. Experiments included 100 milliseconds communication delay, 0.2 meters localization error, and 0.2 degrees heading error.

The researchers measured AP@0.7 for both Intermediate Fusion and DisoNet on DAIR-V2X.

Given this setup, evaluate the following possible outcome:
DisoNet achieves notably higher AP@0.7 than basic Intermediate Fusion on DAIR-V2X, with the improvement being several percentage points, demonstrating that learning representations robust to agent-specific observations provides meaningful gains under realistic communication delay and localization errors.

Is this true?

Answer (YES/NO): NO